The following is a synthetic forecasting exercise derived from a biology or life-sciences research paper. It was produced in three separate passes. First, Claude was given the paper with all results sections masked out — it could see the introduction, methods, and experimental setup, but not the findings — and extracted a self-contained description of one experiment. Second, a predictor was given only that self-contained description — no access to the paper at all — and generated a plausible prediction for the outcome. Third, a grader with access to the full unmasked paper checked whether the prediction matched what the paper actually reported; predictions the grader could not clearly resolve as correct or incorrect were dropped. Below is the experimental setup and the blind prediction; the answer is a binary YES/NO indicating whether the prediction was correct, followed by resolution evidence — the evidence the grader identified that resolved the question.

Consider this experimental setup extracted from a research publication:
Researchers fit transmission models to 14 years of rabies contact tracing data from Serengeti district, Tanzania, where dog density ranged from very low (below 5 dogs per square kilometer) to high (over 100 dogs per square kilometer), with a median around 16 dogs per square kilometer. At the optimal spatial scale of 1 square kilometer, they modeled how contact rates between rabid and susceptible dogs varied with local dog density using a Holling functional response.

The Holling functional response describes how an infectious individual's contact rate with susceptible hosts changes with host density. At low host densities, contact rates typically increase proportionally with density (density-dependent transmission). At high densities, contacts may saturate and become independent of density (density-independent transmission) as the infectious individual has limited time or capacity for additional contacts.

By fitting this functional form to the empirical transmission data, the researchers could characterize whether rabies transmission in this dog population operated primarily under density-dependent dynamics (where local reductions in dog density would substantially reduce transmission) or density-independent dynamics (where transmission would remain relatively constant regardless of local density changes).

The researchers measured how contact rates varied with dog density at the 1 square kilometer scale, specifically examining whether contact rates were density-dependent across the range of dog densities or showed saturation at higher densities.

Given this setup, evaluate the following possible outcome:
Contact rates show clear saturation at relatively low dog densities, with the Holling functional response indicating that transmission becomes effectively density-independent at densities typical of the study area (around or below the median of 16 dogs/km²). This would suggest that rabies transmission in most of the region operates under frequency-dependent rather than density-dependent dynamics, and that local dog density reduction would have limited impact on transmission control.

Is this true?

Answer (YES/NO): NO